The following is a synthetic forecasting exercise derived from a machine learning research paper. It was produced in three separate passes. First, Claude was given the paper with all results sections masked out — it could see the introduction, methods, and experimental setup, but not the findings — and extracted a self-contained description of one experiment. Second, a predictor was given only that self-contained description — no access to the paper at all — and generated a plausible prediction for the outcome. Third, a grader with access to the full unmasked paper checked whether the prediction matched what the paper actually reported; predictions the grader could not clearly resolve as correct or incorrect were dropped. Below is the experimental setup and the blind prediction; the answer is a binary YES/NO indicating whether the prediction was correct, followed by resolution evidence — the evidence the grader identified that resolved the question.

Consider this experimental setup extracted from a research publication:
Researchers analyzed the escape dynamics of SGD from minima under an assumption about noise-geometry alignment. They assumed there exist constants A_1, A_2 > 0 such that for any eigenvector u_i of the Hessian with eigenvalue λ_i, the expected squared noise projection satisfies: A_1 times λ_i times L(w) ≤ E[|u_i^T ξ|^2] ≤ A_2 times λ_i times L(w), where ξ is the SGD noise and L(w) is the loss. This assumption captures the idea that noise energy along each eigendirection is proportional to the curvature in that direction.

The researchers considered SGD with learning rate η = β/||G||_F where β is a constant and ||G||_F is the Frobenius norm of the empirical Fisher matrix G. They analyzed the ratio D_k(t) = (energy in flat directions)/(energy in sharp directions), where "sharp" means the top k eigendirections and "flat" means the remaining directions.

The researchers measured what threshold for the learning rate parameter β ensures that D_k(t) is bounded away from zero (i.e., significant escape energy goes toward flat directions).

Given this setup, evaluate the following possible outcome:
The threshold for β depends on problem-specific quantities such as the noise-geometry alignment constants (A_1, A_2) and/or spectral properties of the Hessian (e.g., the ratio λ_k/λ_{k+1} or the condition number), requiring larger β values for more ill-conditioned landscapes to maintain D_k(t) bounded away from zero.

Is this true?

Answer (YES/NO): YES